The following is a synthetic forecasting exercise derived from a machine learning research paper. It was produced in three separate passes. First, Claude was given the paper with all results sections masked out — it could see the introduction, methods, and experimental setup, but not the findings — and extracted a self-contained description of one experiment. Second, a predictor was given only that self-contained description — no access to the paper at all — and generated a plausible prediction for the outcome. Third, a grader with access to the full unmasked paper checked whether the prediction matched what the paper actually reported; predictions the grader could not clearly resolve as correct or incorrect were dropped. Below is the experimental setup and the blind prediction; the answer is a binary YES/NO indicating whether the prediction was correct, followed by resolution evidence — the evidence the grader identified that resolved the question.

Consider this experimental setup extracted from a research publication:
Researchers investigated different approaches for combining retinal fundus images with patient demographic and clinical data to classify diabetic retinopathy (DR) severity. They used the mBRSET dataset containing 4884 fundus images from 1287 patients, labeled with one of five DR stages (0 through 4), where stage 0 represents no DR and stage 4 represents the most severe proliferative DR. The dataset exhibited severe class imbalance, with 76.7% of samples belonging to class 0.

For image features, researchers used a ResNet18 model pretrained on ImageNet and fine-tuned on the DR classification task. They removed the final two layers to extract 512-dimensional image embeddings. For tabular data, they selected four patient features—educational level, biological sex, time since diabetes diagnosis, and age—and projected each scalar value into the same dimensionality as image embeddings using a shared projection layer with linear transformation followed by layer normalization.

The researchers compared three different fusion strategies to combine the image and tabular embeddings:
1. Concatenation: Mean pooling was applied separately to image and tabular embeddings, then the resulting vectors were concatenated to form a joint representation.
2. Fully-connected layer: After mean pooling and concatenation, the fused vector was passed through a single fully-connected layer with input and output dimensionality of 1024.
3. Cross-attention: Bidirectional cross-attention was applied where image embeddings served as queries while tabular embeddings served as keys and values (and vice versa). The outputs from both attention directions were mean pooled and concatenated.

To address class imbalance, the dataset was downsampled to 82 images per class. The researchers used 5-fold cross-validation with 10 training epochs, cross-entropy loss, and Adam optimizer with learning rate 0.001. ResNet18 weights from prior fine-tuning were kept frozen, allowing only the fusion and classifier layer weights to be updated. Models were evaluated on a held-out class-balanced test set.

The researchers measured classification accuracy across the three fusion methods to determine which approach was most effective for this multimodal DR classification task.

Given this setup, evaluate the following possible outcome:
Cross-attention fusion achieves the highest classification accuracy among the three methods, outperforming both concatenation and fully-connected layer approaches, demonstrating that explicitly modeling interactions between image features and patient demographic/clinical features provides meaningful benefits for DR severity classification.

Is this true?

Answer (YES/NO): NO